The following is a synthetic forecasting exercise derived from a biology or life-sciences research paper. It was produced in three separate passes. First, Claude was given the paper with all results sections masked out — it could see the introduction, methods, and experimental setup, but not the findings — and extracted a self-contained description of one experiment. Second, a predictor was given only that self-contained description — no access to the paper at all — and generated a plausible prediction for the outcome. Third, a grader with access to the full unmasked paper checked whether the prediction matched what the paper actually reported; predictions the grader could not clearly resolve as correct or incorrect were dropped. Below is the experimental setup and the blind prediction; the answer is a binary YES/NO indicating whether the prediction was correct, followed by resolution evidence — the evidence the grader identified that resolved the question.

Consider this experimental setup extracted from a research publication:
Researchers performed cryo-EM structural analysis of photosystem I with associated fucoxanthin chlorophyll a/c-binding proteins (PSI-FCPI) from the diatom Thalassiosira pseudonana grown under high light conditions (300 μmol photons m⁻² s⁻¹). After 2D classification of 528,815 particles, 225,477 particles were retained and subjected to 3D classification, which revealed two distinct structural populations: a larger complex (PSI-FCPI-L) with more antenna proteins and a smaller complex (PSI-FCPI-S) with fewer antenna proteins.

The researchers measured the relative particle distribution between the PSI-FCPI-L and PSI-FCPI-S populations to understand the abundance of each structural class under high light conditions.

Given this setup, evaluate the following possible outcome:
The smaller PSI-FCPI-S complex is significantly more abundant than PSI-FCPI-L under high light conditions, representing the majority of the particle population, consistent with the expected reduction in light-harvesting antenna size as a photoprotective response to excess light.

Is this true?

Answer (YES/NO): NO